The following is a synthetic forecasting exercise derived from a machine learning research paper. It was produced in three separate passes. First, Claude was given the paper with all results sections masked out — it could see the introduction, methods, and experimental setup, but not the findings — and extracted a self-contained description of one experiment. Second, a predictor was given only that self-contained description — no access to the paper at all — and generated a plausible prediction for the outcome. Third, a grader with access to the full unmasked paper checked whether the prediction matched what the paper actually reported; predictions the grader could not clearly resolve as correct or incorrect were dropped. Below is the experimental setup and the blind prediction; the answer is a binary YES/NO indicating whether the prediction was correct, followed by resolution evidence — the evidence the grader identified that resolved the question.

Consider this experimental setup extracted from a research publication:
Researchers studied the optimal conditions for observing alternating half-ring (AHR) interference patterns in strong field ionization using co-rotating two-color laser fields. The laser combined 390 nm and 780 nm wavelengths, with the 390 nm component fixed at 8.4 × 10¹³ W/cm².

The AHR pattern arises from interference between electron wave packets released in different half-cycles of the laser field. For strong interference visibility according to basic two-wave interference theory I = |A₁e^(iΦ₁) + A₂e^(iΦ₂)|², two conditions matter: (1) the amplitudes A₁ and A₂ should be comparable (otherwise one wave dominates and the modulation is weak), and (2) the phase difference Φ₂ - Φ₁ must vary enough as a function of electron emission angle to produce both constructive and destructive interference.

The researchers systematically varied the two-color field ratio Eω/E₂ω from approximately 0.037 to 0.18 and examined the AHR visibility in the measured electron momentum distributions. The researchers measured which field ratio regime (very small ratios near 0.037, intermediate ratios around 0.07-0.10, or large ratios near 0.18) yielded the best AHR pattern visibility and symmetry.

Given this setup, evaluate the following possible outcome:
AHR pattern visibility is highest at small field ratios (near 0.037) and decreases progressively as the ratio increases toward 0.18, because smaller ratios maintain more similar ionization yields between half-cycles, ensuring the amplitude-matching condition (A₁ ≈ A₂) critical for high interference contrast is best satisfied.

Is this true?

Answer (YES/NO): NO